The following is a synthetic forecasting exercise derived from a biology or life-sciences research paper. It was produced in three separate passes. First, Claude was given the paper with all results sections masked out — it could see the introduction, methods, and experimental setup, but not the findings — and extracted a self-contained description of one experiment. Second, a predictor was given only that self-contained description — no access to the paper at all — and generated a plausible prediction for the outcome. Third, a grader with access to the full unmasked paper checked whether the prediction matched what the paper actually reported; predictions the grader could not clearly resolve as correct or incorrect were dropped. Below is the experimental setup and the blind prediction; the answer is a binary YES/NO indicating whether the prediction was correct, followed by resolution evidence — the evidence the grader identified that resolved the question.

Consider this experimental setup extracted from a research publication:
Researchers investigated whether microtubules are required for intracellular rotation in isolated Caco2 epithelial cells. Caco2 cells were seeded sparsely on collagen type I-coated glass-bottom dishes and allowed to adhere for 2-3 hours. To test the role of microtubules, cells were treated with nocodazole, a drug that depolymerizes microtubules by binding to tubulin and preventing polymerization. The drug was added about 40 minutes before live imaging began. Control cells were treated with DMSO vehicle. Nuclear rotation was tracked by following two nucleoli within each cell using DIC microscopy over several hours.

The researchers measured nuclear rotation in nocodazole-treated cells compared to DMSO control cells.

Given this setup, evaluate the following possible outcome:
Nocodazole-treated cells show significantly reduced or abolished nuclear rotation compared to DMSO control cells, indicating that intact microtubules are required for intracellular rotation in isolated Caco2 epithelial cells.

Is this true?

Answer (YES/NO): NO